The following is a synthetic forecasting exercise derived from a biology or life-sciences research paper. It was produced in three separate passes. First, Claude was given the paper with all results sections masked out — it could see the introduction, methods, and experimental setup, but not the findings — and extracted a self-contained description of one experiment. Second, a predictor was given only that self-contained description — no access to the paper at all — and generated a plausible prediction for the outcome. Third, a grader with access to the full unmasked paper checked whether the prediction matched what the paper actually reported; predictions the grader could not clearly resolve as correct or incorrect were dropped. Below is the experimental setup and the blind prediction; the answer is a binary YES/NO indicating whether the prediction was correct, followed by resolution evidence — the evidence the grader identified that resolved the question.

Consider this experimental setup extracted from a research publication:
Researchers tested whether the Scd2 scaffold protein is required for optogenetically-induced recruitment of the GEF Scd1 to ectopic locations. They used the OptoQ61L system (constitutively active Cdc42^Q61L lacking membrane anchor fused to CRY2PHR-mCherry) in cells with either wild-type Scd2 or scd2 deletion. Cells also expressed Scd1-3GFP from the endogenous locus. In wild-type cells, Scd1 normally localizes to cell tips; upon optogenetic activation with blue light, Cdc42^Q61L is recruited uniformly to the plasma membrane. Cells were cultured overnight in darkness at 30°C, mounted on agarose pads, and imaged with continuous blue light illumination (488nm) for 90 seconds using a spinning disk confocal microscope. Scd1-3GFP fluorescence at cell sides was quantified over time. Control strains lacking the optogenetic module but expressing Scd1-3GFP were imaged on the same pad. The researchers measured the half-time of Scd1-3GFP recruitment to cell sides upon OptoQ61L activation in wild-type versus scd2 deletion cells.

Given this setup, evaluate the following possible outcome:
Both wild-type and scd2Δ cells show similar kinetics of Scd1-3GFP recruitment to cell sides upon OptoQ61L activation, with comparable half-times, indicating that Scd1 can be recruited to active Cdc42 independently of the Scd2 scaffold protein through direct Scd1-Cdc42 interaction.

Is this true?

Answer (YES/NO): NO